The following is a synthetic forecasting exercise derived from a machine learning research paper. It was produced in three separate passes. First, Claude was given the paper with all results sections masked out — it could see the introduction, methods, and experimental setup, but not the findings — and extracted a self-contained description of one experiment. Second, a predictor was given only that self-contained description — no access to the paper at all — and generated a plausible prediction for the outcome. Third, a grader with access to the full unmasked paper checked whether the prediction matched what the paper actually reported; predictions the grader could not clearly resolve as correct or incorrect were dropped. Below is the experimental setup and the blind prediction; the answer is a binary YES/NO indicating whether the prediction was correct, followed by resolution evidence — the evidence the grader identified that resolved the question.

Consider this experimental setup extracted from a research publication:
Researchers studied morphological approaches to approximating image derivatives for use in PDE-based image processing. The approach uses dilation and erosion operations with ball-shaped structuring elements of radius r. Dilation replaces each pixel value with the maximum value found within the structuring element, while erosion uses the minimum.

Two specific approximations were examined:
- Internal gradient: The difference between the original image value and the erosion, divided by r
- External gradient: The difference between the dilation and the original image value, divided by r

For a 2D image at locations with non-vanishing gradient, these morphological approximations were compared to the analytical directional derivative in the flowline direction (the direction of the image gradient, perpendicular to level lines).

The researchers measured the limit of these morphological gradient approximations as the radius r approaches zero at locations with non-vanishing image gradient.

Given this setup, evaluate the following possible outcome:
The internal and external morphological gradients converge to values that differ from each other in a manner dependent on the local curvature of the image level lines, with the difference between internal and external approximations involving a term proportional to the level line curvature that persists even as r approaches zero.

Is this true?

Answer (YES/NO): NO